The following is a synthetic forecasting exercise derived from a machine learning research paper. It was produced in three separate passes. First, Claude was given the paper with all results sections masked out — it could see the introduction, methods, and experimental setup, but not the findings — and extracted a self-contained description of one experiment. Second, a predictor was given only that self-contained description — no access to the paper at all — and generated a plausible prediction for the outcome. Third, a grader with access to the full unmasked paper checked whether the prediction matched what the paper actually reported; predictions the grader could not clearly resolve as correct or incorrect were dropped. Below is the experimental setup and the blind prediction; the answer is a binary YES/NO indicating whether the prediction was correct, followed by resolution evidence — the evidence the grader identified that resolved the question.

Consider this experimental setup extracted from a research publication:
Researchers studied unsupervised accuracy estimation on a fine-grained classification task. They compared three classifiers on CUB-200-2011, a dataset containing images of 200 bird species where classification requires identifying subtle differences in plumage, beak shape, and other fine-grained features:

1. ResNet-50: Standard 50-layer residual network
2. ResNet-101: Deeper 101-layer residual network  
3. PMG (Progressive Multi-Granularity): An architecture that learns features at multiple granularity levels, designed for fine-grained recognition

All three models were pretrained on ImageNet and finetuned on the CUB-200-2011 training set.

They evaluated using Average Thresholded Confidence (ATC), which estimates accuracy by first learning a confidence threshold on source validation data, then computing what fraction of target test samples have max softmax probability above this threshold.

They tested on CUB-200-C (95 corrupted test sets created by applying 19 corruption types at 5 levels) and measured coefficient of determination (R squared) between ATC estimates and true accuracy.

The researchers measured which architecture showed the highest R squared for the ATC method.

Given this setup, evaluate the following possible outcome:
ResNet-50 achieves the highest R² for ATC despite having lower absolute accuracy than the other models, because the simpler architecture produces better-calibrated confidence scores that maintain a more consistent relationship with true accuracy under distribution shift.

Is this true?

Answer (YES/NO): NO